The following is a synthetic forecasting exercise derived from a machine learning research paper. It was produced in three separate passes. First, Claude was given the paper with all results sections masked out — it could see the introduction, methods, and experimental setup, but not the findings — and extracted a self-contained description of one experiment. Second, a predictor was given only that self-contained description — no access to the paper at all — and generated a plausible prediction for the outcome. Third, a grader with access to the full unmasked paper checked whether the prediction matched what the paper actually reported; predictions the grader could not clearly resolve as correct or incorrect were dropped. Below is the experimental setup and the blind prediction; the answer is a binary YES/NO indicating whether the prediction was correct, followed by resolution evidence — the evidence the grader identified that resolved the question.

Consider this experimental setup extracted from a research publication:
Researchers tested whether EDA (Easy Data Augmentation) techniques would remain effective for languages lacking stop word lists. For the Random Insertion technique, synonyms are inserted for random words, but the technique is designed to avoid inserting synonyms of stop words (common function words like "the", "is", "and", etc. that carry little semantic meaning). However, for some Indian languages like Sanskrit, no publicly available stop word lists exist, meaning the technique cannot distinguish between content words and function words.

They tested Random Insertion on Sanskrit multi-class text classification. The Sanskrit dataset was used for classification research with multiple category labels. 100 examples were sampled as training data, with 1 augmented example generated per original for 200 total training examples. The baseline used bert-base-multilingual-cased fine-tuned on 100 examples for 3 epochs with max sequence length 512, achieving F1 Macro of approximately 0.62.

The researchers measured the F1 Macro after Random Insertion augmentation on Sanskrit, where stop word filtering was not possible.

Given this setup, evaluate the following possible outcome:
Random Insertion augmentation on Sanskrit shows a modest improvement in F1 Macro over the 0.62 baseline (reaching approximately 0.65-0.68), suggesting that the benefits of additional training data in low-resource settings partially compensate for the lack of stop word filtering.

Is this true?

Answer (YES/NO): NO